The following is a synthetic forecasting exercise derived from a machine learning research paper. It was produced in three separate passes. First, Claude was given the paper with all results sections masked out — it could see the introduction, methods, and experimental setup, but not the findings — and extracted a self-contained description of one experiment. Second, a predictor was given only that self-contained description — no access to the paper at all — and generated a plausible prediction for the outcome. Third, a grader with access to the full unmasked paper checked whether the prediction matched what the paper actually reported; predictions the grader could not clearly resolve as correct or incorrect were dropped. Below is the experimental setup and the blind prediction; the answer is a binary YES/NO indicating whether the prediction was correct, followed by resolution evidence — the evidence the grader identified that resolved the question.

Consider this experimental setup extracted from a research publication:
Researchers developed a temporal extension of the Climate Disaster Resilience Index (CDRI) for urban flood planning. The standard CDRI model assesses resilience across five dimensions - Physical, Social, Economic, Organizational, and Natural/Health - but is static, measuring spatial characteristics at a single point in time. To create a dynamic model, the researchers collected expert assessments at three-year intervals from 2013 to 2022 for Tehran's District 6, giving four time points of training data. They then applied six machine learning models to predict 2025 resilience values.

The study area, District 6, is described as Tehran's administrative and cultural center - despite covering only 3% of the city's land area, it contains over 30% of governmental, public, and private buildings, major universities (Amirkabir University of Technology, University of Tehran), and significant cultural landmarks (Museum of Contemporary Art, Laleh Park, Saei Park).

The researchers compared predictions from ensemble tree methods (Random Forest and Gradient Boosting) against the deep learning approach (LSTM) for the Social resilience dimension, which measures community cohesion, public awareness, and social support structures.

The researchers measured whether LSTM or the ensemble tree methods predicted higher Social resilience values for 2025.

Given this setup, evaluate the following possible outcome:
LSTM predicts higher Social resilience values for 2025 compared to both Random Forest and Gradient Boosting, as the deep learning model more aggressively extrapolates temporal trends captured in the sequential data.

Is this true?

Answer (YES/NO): YES